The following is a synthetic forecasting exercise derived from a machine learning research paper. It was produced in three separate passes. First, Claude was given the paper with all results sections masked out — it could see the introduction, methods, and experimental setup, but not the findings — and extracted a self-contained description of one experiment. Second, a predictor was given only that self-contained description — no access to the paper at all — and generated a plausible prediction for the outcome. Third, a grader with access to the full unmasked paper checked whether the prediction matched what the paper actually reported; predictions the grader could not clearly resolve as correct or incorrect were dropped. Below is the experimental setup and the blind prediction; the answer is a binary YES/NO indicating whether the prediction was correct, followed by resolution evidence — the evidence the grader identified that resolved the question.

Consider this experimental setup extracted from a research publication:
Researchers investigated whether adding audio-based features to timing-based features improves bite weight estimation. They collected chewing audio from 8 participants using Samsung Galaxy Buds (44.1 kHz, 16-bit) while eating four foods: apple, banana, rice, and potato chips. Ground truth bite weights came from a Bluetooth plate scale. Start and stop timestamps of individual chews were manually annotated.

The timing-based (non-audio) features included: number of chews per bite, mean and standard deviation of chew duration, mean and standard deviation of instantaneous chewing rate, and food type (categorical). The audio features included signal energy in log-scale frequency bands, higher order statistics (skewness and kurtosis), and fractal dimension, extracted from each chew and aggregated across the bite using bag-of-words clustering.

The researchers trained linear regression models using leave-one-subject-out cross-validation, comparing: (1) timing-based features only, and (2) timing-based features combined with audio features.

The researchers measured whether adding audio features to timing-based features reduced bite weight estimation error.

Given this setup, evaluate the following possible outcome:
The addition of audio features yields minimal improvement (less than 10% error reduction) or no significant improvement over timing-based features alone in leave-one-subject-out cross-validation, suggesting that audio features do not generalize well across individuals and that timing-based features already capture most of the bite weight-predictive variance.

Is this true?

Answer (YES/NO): NO